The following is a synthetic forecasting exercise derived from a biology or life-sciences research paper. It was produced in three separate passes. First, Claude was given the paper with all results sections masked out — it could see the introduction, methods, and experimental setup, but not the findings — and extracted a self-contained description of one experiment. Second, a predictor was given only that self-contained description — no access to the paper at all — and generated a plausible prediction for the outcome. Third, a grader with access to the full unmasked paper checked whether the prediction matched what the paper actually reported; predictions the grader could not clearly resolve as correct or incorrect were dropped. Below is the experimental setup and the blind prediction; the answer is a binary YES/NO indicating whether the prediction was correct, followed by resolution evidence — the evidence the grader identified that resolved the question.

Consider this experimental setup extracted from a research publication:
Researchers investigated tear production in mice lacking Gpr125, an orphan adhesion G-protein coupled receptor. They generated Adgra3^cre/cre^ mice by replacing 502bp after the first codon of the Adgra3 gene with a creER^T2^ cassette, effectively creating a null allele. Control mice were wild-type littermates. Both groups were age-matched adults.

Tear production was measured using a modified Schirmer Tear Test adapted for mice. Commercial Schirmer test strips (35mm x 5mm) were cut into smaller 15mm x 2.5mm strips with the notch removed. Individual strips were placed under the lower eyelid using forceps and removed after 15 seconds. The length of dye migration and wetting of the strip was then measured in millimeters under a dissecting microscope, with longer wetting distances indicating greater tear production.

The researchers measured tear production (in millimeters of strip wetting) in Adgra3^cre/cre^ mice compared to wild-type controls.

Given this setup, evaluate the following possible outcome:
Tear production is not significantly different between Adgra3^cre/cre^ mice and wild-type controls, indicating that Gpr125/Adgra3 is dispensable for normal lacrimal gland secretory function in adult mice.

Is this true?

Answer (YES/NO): NO